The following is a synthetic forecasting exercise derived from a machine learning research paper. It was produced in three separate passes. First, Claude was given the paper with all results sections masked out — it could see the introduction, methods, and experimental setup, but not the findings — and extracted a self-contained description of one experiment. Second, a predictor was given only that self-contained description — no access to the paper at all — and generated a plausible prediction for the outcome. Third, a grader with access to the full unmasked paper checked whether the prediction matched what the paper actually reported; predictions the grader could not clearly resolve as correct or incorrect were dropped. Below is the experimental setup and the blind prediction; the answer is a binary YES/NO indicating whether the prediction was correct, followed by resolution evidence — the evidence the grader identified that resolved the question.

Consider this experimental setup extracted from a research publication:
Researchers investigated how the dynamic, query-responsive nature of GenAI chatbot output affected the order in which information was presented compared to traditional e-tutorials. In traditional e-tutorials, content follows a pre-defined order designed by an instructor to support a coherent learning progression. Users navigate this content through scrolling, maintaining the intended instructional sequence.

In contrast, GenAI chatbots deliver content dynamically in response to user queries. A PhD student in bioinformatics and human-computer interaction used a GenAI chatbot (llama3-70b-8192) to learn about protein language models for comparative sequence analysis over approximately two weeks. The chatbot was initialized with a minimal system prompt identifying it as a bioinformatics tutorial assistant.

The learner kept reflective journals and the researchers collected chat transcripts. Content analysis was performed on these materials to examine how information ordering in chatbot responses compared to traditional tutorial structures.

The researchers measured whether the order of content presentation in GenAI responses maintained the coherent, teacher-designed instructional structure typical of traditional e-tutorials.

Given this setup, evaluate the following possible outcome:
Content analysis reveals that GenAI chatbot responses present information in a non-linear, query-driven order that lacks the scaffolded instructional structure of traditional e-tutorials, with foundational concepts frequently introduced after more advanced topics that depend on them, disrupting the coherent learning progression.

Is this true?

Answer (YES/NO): NO